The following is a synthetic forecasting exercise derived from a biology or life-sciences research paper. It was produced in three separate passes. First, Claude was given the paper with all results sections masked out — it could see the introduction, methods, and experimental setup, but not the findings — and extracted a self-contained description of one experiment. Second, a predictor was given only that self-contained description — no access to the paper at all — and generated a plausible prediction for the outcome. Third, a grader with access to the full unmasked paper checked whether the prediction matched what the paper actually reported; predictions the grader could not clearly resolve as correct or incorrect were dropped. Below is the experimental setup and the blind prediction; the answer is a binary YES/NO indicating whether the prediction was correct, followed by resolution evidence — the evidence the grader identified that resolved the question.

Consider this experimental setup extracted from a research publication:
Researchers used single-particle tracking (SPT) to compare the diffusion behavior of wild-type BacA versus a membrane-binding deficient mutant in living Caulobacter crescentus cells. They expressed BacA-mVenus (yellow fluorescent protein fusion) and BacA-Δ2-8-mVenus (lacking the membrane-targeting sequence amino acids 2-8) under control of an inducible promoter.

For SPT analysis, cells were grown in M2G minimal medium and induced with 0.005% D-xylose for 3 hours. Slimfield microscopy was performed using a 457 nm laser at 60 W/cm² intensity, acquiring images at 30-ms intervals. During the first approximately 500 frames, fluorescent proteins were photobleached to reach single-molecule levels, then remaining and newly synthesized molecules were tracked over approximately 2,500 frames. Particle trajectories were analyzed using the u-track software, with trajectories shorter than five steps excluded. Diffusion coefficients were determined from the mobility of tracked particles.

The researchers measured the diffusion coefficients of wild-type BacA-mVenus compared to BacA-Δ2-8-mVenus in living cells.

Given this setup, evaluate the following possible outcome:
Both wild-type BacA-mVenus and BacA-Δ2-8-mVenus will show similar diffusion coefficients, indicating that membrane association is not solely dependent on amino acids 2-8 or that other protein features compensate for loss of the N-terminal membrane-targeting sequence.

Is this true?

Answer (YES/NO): NO